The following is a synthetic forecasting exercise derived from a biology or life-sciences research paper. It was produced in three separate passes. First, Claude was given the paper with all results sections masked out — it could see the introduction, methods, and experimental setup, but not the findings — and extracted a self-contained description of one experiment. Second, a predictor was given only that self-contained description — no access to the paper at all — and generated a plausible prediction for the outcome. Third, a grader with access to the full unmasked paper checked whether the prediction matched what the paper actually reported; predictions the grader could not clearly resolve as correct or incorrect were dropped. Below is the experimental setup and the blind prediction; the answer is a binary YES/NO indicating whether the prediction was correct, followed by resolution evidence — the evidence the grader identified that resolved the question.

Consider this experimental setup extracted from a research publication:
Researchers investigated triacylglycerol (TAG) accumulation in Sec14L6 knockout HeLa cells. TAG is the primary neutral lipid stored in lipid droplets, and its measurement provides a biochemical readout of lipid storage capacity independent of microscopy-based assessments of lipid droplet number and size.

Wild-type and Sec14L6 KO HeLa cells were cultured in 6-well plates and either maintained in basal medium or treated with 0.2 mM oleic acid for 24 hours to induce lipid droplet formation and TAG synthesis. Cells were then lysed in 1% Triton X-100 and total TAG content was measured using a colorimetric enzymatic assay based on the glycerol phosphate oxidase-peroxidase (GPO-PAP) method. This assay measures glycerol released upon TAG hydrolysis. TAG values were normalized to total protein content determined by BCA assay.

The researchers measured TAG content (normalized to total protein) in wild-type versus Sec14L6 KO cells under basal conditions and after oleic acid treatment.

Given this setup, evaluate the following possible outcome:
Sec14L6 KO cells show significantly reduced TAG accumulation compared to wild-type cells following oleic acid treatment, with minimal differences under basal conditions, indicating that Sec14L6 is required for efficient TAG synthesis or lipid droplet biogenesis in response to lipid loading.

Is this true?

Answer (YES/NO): NO